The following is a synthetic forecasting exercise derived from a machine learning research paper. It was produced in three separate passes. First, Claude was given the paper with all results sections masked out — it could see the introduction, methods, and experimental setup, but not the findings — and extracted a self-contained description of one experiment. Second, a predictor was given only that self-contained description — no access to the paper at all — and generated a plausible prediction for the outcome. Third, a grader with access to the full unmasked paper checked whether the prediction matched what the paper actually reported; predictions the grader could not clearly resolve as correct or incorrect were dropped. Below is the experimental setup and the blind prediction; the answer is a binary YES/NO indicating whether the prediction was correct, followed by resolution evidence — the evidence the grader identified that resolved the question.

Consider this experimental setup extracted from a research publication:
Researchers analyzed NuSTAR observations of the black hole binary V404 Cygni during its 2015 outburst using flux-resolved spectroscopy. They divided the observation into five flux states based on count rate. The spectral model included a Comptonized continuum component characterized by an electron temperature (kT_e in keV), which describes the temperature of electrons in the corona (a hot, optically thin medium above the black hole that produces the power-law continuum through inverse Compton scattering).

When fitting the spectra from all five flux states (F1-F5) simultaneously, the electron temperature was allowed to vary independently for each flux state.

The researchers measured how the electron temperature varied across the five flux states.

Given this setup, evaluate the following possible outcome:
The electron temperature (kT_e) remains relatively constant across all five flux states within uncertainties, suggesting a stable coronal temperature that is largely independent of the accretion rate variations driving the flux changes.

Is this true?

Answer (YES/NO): NO